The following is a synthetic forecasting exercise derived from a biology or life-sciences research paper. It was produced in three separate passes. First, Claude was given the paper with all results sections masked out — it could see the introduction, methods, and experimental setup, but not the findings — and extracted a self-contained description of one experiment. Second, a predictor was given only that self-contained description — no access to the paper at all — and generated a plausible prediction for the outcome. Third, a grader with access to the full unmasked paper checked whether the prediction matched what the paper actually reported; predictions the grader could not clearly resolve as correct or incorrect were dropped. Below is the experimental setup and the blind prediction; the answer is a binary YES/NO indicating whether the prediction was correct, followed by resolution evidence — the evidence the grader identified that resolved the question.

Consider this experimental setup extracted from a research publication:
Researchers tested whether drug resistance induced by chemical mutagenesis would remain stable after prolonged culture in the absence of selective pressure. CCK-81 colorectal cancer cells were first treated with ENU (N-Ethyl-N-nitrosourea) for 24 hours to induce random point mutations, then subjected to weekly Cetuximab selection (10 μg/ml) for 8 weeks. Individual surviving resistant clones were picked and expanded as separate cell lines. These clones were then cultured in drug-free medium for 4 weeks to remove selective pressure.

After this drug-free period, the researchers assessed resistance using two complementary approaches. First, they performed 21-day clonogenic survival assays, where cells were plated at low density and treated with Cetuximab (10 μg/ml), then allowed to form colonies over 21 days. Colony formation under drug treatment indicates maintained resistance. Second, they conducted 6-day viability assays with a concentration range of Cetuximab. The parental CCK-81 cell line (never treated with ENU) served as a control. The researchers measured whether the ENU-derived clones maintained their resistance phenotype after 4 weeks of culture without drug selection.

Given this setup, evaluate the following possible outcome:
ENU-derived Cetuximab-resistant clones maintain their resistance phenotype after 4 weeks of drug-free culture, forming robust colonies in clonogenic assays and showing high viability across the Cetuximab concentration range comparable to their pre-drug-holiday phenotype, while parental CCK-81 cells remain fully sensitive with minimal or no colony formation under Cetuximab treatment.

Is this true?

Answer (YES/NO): YES